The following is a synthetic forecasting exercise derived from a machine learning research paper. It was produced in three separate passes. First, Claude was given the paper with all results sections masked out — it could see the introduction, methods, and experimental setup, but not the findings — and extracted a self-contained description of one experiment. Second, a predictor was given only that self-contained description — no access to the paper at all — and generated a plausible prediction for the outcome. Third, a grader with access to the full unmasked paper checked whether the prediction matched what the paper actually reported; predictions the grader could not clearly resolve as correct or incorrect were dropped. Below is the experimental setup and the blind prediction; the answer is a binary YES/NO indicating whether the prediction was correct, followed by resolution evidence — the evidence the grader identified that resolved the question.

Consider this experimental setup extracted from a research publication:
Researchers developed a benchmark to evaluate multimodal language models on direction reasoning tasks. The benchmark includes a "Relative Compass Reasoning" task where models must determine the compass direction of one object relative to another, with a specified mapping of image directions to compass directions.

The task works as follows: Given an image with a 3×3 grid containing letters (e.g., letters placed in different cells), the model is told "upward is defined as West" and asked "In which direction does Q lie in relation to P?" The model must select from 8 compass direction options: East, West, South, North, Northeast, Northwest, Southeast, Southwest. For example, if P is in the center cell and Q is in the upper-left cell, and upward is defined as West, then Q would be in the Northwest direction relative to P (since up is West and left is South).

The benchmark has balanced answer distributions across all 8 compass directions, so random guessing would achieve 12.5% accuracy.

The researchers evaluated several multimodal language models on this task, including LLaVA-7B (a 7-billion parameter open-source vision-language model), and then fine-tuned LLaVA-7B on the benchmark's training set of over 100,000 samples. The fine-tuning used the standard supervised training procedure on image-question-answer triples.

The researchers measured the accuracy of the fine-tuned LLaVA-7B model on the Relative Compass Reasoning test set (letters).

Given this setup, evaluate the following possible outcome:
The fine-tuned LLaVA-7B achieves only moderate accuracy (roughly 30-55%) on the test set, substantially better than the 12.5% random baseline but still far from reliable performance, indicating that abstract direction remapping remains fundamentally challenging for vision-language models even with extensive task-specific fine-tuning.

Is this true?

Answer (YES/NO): YES